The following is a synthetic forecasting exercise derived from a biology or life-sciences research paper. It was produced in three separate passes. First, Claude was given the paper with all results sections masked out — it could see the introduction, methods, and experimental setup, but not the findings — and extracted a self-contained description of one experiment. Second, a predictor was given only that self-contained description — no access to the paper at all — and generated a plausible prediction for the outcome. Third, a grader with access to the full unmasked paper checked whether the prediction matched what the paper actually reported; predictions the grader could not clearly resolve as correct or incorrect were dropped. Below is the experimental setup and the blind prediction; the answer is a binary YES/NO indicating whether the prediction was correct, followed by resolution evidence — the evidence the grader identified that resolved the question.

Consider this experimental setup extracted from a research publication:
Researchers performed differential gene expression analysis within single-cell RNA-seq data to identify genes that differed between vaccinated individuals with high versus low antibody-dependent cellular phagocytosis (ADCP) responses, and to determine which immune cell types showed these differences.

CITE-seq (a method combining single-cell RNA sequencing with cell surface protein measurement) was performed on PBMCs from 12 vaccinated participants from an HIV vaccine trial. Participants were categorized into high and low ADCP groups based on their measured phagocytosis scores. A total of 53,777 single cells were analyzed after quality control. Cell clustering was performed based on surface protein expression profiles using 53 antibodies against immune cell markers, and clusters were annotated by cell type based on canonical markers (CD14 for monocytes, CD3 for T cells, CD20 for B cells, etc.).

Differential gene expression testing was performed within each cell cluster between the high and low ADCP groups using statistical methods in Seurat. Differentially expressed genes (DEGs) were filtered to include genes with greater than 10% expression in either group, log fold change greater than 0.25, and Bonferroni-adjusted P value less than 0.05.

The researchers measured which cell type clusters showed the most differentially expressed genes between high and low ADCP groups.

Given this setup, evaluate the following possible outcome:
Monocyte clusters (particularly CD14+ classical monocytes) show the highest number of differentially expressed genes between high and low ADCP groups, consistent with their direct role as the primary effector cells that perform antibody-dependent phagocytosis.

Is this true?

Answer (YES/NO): YES